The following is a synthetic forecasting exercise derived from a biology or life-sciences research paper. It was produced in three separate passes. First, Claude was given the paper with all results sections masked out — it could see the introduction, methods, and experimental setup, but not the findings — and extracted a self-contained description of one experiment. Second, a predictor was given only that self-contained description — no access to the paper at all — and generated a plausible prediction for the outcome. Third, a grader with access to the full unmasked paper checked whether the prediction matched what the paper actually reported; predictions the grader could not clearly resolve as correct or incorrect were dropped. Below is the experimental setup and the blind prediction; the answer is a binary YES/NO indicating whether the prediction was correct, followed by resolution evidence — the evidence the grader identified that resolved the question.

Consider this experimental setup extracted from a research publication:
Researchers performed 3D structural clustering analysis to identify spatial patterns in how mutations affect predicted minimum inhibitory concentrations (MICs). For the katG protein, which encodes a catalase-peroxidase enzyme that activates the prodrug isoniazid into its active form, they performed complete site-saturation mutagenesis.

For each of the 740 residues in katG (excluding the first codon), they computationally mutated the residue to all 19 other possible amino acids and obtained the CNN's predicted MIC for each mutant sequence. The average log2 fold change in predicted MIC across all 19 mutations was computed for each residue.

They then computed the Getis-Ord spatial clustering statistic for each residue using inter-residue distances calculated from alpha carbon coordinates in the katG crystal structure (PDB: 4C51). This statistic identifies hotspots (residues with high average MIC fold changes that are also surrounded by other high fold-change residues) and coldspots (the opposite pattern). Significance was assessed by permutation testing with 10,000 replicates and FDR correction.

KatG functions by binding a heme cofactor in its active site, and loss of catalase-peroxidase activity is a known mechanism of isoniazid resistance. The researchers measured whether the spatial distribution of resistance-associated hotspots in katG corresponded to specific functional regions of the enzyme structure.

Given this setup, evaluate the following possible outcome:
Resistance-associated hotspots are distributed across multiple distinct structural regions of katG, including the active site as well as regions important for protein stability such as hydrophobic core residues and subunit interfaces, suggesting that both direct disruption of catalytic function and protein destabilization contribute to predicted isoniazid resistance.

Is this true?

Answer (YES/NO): NO